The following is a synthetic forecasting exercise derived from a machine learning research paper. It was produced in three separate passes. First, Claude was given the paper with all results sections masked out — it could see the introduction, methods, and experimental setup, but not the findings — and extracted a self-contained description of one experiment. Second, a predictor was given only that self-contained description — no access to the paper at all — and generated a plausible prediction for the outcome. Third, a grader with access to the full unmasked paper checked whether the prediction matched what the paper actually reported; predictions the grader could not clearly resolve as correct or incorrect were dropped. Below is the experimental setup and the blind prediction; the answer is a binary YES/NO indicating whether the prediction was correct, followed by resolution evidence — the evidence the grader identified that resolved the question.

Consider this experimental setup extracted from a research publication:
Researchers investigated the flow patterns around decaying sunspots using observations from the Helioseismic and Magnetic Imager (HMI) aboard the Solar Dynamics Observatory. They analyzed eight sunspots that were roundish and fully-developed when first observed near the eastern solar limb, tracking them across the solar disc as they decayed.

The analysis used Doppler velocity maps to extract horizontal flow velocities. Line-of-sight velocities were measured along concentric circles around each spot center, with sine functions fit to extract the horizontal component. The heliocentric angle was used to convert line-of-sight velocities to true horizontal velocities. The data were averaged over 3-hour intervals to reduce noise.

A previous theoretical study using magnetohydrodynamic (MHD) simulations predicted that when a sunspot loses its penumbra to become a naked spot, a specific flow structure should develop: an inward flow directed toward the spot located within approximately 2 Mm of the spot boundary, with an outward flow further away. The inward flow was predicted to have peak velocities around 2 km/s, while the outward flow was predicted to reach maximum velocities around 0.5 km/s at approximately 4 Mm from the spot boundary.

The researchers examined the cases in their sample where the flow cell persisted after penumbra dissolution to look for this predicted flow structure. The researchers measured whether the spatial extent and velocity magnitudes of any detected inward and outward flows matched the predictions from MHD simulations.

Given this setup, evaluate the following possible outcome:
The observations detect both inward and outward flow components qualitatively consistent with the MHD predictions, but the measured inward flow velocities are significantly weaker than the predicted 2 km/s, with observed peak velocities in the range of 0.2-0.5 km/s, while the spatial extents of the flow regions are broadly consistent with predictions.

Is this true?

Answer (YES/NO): NO